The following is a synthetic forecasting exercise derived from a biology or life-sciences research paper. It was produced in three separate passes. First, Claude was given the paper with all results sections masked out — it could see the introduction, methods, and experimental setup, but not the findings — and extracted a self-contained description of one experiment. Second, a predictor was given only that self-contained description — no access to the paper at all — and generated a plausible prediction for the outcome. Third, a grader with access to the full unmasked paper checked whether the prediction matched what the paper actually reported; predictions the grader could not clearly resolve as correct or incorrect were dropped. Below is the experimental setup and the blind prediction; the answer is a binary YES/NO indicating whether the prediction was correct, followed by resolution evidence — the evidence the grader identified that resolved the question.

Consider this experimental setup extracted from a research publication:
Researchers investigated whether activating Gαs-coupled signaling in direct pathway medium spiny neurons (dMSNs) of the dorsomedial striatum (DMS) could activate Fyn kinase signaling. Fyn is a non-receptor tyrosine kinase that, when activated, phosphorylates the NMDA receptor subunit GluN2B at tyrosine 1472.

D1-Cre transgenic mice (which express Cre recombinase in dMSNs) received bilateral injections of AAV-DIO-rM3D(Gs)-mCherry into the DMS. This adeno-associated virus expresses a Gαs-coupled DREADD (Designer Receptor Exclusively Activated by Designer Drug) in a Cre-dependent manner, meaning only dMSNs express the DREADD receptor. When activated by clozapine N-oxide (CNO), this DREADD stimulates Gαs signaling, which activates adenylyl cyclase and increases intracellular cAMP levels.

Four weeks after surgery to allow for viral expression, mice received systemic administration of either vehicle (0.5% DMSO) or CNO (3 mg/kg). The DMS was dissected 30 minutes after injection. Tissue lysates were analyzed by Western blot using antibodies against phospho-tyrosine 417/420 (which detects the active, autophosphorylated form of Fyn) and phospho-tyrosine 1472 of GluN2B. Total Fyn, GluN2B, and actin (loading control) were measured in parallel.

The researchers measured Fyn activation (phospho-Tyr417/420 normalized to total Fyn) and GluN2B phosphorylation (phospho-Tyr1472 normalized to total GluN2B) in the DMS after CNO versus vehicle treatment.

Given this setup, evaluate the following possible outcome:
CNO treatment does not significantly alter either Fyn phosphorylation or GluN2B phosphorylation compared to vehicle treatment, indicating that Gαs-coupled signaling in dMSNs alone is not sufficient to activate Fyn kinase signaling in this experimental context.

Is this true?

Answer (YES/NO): NO